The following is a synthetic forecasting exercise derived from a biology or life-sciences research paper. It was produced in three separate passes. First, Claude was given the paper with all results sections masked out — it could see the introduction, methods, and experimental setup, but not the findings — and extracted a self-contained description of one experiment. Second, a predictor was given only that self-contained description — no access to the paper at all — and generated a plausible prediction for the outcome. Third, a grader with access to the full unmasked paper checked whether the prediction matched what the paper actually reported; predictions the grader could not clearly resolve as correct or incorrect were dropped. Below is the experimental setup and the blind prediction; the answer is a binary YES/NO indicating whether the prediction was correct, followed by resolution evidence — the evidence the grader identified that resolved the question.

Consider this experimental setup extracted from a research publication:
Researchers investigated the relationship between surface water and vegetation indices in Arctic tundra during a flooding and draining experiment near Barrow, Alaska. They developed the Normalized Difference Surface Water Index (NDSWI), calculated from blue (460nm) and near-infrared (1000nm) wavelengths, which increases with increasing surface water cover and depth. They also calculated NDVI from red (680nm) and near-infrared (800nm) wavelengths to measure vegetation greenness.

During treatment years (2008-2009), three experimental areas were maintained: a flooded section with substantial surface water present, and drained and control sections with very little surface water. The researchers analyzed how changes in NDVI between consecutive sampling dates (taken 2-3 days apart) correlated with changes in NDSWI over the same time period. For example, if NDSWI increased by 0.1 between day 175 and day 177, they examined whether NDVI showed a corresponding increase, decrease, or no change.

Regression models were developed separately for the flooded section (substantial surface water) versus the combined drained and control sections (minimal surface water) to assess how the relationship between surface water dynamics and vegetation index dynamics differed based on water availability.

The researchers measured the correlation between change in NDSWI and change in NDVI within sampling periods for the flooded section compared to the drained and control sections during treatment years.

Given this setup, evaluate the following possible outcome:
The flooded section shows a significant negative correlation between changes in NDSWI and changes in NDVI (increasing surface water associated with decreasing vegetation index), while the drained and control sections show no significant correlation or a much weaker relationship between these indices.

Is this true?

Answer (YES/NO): YES